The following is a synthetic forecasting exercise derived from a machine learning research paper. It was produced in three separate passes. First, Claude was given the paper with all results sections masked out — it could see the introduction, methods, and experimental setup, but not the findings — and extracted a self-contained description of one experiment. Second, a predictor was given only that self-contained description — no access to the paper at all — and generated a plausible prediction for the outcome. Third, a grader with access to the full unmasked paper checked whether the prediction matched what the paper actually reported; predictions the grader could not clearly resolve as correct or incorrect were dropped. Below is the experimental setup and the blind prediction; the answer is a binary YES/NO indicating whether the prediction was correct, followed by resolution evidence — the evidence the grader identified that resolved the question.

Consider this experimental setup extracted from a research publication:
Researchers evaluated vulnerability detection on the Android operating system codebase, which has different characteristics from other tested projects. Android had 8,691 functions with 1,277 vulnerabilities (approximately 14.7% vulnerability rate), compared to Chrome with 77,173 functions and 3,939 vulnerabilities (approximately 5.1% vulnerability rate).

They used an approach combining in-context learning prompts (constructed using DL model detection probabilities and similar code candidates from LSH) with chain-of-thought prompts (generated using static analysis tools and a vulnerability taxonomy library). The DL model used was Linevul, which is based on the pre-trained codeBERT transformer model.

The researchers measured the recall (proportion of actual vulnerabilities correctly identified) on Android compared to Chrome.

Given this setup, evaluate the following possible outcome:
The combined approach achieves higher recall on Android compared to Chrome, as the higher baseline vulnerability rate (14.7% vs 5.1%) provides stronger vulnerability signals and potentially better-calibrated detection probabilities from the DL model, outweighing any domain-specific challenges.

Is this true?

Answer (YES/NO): YES